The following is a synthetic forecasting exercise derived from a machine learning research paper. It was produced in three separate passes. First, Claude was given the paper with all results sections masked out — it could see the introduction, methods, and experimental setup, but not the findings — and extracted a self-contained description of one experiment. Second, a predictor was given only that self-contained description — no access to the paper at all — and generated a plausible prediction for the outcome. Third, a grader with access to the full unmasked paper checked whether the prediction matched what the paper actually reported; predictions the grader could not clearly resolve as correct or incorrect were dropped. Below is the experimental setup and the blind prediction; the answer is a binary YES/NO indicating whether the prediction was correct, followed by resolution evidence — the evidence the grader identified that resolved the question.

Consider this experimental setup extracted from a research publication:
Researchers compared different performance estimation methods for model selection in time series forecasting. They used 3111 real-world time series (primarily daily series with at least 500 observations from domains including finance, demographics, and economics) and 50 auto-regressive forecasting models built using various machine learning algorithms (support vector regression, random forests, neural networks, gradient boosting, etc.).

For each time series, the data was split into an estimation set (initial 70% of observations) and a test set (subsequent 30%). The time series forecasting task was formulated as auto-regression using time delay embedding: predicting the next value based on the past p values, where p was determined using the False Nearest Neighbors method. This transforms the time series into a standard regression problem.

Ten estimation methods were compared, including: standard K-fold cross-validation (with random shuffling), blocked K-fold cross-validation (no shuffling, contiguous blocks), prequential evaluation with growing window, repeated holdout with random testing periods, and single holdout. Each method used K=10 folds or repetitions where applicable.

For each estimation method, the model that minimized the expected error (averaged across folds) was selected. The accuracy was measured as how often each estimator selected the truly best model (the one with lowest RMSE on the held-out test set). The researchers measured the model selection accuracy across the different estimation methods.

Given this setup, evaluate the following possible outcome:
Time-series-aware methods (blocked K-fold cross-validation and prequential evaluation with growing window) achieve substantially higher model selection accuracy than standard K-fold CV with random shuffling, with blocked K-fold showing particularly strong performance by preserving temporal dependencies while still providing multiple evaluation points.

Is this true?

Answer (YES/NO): NO